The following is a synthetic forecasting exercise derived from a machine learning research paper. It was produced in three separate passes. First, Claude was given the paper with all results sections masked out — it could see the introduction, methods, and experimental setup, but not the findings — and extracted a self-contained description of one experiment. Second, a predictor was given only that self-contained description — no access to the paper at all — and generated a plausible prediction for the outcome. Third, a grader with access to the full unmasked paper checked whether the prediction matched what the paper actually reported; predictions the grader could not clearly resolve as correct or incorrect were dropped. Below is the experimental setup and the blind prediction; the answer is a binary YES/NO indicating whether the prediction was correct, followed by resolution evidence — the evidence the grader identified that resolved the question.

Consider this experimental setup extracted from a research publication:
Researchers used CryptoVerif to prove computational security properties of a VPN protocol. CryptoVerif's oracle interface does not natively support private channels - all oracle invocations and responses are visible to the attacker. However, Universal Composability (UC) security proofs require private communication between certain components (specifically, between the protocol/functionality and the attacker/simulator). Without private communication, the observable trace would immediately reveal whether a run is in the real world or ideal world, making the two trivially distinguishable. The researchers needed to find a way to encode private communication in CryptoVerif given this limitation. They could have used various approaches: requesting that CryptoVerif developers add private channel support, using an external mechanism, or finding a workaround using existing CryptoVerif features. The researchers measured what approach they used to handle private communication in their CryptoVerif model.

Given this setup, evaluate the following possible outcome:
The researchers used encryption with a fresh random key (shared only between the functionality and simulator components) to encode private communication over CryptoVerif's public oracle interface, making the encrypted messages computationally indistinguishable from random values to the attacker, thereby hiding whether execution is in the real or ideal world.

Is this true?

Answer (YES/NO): NO